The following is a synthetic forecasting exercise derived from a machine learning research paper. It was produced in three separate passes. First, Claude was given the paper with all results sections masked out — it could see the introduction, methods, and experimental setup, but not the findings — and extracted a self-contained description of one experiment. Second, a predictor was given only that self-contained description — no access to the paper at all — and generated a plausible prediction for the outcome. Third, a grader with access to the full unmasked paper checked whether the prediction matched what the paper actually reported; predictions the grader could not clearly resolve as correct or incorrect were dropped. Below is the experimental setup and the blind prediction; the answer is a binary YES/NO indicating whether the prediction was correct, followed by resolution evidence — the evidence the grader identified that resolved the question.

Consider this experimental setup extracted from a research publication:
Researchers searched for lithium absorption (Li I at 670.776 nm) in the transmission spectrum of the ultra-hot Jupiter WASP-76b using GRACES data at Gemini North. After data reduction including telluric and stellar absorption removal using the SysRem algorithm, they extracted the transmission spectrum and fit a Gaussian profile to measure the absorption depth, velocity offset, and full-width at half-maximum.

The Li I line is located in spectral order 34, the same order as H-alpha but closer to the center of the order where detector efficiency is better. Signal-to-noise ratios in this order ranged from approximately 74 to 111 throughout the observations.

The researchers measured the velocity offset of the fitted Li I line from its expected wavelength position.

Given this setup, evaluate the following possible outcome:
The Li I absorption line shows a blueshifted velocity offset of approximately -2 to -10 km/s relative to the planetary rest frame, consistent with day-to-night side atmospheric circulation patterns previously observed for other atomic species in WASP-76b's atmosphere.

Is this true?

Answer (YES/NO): NO